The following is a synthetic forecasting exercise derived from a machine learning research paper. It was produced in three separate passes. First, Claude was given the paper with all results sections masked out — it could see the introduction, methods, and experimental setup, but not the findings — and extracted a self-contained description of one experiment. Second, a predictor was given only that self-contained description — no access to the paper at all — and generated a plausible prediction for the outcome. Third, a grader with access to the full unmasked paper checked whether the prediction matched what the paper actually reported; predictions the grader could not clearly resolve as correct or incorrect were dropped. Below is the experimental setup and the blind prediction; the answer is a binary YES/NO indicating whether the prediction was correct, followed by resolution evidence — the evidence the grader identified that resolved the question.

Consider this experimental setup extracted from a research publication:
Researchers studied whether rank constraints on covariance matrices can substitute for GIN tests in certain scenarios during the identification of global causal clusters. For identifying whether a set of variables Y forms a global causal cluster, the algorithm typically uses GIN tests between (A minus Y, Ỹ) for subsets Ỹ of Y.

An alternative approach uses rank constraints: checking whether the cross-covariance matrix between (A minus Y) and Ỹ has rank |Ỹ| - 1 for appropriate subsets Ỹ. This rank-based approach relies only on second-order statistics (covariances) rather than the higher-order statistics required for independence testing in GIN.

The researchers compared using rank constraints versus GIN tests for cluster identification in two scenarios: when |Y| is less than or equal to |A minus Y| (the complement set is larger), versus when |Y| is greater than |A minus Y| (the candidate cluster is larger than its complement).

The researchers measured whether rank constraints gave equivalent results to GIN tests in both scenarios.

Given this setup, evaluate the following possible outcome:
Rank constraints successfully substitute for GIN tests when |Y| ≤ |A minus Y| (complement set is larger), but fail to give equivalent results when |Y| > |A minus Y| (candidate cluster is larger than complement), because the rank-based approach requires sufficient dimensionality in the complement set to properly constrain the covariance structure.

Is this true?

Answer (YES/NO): YES